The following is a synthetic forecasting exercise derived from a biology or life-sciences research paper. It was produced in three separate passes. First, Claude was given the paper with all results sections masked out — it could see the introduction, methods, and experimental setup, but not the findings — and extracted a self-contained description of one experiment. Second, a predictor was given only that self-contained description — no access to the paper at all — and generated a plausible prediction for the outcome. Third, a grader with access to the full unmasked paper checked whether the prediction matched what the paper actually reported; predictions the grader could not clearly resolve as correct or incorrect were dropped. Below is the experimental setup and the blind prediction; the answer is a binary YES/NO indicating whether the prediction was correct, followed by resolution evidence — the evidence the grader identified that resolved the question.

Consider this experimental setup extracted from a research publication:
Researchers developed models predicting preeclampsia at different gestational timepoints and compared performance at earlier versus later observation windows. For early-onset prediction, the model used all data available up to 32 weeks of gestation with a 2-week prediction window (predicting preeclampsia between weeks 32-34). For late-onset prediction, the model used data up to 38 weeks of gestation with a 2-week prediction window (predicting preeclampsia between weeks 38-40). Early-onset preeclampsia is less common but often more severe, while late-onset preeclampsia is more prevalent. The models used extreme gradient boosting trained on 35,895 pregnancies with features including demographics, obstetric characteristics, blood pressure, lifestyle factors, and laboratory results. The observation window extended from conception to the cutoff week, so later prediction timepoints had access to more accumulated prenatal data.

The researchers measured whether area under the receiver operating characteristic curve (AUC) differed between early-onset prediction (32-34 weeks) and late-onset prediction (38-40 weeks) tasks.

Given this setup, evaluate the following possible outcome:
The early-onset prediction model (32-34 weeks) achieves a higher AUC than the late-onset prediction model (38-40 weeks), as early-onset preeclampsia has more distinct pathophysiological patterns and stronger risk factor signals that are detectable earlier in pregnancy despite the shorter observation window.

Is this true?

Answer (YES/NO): YES